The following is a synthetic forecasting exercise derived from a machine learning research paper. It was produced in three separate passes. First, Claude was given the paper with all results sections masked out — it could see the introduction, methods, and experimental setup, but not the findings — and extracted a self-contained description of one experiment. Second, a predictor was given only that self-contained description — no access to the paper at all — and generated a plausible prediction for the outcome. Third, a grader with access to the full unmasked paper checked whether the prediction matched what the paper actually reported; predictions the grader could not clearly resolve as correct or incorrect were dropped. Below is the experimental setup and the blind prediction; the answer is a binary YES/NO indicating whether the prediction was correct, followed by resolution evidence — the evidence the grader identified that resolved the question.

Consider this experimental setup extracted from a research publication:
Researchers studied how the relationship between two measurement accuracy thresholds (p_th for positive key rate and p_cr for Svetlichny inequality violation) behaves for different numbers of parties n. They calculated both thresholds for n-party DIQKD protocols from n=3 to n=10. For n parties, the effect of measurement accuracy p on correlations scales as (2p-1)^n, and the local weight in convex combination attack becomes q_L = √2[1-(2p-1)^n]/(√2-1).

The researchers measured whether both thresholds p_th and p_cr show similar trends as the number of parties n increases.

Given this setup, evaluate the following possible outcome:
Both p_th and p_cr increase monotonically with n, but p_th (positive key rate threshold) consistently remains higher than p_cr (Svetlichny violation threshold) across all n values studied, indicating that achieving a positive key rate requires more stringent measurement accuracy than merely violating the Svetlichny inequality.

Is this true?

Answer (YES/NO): YES